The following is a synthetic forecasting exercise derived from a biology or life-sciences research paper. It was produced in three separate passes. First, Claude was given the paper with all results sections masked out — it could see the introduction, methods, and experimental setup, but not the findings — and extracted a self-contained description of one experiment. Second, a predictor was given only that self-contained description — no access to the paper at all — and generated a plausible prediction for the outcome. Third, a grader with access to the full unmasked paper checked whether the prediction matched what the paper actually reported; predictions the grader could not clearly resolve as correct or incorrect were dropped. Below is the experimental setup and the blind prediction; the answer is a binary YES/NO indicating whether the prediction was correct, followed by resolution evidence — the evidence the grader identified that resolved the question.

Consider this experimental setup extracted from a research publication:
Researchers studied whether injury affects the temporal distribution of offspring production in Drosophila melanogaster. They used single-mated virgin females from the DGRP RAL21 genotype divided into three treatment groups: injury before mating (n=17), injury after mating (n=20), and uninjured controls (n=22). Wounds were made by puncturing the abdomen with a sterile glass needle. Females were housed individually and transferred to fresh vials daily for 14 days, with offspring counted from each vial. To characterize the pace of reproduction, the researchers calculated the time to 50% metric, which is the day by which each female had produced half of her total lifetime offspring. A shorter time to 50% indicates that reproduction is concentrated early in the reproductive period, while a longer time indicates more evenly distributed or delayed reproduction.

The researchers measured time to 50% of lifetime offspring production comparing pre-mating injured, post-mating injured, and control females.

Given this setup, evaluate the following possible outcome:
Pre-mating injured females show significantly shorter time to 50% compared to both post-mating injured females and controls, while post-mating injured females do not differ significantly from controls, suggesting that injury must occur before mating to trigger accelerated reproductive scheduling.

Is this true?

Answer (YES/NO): NO